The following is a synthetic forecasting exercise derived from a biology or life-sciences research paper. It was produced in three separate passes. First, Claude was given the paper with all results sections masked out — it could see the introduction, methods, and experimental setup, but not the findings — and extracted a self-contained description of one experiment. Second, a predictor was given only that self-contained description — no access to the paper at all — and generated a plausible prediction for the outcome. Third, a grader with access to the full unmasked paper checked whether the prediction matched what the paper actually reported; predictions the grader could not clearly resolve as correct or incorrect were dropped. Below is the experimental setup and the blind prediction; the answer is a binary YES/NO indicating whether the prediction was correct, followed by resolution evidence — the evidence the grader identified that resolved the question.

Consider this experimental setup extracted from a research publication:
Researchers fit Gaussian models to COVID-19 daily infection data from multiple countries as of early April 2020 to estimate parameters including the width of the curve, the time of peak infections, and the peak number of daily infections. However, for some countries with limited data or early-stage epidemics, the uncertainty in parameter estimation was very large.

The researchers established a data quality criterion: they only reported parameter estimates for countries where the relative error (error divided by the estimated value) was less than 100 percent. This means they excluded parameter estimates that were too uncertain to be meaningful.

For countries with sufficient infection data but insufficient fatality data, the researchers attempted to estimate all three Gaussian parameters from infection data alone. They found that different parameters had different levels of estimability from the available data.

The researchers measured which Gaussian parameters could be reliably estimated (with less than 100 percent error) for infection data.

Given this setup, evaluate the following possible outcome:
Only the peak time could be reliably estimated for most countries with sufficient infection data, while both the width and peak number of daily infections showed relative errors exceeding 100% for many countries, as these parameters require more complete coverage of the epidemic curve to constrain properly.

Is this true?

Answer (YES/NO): NO